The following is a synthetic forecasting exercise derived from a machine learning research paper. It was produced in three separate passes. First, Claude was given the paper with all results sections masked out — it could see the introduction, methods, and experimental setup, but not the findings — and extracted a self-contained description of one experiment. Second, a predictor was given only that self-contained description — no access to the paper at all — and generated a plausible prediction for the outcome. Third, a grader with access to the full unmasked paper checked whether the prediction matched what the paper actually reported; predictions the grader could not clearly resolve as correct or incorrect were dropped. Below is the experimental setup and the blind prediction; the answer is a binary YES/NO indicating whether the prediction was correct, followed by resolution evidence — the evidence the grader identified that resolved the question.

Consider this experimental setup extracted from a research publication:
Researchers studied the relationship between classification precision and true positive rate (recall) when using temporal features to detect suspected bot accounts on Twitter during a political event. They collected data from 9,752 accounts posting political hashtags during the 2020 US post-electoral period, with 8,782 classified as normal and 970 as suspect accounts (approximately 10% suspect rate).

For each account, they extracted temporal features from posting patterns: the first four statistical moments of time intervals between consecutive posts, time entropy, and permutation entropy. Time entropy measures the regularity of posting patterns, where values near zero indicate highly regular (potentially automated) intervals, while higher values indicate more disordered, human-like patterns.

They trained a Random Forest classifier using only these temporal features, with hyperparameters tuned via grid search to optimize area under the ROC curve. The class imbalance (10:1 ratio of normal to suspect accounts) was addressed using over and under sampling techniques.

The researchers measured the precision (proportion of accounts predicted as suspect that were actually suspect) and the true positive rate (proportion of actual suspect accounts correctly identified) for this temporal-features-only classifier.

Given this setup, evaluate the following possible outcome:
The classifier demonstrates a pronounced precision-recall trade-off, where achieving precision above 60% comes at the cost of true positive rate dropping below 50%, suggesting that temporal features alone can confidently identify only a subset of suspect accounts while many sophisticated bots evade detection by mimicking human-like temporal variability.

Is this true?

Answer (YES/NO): YES